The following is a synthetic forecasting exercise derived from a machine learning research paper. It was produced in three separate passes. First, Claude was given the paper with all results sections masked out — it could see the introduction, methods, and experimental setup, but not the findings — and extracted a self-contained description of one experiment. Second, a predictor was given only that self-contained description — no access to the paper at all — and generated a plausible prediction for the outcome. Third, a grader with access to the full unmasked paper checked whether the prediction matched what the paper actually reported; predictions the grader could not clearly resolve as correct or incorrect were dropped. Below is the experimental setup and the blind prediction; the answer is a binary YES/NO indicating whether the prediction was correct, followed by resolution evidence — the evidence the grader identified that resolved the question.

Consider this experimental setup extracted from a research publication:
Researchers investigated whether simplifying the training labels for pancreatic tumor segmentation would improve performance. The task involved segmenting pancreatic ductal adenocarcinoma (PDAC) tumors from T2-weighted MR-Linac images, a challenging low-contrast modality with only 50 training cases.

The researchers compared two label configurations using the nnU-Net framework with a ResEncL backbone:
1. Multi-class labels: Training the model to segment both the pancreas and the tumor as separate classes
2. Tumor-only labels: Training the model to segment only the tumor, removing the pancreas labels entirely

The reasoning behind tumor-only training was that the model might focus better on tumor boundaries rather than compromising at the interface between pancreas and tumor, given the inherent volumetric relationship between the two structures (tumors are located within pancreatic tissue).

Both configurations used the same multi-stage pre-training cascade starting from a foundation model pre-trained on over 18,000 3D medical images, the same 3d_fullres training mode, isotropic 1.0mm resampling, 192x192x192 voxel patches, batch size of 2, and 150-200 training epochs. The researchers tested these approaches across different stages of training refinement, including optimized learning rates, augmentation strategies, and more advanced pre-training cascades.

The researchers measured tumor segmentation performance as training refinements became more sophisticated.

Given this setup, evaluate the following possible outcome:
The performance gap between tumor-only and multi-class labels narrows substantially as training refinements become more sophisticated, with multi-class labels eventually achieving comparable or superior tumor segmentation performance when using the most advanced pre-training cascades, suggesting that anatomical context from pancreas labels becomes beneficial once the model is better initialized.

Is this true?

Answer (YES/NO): YES